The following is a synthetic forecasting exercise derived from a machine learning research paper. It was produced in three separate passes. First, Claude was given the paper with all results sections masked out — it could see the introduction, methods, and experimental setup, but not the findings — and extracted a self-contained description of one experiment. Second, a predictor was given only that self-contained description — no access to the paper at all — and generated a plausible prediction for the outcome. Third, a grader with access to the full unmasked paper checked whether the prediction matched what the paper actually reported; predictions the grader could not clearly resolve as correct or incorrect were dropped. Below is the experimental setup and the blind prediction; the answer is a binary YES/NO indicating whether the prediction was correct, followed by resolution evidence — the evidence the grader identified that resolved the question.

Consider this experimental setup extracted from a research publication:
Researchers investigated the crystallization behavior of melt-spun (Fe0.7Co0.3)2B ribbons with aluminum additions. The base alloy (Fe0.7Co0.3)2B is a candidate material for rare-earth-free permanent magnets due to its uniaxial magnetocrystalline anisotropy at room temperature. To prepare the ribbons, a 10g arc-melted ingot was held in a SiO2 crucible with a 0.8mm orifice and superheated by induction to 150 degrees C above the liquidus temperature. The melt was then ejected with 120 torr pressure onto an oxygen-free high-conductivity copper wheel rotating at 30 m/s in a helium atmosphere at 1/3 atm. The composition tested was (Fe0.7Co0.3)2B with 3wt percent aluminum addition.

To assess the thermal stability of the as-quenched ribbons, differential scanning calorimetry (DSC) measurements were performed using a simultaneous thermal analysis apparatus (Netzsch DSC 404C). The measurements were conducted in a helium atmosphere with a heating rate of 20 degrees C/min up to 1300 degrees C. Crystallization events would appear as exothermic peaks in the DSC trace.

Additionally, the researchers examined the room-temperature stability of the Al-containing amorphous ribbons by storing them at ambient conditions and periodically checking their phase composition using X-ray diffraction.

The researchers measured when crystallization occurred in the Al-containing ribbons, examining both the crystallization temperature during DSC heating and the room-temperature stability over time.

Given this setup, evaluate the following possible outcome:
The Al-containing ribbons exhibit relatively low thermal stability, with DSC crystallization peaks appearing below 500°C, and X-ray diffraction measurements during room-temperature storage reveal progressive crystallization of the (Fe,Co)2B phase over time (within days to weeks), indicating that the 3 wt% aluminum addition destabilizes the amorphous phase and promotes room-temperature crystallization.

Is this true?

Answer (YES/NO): NO